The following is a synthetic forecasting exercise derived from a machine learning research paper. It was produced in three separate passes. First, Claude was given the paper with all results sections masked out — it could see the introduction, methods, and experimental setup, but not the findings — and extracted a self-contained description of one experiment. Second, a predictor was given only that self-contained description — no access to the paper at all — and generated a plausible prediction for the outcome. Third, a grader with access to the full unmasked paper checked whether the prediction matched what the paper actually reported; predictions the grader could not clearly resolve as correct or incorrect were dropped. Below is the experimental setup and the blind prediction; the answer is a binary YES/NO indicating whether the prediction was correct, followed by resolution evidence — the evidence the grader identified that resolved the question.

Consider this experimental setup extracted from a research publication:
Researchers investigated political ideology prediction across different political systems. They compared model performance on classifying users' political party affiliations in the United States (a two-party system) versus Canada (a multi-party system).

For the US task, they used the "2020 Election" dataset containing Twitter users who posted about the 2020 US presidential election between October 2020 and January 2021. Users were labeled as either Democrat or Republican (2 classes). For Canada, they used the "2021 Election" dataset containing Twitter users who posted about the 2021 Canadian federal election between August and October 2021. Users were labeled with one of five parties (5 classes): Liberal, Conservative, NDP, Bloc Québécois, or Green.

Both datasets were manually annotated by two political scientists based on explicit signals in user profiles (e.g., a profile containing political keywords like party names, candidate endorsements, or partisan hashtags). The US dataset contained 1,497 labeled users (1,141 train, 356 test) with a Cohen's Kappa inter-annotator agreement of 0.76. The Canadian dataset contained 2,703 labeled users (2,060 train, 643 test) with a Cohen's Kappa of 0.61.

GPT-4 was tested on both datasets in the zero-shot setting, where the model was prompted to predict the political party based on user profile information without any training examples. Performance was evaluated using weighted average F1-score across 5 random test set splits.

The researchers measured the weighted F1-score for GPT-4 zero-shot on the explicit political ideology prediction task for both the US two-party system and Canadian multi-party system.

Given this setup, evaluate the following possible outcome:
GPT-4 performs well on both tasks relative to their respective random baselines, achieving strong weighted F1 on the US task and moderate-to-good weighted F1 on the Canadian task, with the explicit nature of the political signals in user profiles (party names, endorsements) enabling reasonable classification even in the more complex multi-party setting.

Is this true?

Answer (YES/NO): NO